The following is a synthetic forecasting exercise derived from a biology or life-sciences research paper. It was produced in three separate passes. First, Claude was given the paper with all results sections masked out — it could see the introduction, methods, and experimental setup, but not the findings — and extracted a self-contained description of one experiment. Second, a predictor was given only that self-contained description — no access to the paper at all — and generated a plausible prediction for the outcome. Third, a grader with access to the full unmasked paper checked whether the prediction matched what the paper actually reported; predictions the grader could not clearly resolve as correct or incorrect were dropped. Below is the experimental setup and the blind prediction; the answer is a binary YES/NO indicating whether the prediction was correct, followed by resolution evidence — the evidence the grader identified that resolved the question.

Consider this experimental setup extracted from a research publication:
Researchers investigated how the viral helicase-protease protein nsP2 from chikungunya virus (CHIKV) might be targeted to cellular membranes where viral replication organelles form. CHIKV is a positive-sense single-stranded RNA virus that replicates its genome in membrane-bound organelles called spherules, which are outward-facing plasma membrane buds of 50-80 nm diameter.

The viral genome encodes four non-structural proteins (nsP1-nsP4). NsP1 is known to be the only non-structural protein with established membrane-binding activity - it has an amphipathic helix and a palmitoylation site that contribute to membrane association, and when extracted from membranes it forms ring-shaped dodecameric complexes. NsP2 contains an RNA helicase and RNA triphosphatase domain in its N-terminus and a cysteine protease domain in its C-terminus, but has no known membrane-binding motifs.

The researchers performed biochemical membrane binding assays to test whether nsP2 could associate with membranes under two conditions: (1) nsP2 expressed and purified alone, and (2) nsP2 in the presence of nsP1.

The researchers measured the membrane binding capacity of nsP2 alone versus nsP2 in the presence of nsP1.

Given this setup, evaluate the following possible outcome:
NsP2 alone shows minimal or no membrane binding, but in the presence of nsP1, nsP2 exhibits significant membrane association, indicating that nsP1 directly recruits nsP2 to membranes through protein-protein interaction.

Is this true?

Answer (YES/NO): YES